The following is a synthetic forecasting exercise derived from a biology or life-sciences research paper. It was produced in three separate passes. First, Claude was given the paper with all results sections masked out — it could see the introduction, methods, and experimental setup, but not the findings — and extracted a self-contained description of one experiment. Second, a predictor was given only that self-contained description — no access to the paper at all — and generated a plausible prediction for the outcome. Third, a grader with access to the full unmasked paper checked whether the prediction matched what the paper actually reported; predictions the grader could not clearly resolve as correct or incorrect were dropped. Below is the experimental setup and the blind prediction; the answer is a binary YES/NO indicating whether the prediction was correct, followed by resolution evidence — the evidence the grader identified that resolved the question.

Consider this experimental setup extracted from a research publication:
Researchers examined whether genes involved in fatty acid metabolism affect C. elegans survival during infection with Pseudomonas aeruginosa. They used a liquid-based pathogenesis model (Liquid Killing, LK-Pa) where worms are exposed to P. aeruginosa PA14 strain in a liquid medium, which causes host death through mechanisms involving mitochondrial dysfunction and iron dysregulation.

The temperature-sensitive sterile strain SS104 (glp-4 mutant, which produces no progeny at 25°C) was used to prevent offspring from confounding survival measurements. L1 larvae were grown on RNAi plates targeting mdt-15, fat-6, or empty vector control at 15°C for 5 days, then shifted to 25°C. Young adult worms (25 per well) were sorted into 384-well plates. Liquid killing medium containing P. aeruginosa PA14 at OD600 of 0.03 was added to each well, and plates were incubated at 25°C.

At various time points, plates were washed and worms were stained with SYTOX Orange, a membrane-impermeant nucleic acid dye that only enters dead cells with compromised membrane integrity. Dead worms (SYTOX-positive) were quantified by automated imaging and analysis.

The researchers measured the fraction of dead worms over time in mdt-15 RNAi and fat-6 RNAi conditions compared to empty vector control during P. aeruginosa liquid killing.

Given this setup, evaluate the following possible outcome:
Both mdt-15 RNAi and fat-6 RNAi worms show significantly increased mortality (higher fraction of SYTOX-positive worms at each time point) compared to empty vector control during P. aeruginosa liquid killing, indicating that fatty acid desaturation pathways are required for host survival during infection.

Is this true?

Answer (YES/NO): YES